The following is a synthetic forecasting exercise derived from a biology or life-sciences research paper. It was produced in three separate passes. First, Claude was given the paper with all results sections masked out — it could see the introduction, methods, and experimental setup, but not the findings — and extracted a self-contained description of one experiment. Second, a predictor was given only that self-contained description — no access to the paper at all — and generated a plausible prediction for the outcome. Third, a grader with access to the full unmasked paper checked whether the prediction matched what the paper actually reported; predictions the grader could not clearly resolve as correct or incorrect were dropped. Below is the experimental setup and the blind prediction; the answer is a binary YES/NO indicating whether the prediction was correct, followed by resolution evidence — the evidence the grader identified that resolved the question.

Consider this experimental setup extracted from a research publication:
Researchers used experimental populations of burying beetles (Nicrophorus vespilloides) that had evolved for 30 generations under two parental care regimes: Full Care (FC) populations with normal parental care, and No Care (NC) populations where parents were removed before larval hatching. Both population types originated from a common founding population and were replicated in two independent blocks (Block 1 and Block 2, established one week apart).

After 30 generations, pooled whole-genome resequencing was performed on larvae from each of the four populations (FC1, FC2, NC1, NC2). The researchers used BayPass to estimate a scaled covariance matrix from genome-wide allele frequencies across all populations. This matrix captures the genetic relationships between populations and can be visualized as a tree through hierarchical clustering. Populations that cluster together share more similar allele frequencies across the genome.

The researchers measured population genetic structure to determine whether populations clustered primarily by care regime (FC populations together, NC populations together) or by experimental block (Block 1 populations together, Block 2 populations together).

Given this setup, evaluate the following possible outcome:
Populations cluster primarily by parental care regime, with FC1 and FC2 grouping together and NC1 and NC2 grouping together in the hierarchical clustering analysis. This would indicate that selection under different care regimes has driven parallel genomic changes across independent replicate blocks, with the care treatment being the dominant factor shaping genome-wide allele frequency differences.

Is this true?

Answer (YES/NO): NO